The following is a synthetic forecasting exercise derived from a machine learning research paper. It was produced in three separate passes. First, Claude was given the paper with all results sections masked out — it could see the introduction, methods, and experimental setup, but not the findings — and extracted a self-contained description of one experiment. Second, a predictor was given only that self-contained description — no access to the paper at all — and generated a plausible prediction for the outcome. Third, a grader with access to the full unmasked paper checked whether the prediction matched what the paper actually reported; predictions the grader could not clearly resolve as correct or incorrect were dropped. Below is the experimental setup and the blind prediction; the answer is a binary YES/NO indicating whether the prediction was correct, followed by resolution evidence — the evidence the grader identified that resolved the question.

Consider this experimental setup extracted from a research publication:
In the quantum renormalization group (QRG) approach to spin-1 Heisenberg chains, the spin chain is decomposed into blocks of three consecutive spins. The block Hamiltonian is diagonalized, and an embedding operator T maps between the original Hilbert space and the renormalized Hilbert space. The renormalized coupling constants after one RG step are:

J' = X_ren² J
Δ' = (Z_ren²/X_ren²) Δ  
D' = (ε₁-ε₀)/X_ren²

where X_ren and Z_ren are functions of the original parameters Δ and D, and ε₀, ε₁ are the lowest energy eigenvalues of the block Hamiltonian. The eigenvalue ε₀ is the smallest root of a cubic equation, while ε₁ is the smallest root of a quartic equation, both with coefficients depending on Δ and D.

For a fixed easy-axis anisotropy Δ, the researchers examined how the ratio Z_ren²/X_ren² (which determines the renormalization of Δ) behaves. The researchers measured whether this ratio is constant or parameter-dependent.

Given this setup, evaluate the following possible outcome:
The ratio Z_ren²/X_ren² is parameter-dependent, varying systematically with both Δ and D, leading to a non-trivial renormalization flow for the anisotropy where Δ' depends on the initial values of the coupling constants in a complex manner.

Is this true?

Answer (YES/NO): YES